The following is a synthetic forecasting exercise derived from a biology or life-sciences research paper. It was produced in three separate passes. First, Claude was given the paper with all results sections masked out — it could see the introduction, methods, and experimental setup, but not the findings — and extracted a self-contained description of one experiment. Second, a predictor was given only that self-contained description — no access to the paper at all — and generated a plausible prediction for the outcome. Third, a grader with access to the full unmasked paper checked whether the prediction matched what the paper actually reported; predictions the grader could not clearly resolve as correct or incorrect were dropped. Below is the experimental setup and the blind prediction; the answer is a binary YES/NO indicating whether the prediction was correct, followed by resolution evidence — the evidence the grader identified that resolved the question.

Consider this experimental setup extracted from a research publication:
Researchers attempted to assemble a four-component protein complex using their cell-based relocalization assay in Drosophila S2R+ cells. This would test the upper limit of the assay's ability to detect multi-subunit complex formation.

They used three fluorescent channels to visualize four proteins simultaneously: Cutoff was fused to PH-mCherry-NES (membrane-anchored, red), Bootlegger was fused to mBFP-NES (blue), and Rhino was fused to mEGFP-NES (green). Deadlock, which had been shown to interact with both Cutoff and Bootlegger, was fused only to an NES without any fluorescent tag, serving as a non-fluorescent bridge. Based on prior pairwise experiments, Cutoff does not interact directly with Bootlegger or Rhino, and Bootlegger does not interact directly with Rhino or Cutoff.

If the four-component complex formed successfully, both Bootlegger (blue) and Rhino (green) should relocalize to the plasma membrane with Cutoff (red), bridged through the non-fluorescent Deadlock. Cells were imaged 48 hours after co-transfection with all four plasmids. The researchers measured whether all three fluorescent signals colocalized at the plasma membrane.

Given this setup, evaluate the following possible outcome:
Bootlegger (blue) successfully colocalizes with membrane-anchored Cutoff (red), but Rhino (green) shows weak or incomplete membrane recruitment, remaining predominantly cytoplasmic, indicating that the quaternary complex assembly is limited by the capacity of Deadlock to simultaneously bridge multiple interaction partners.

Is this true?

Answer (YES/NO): NO